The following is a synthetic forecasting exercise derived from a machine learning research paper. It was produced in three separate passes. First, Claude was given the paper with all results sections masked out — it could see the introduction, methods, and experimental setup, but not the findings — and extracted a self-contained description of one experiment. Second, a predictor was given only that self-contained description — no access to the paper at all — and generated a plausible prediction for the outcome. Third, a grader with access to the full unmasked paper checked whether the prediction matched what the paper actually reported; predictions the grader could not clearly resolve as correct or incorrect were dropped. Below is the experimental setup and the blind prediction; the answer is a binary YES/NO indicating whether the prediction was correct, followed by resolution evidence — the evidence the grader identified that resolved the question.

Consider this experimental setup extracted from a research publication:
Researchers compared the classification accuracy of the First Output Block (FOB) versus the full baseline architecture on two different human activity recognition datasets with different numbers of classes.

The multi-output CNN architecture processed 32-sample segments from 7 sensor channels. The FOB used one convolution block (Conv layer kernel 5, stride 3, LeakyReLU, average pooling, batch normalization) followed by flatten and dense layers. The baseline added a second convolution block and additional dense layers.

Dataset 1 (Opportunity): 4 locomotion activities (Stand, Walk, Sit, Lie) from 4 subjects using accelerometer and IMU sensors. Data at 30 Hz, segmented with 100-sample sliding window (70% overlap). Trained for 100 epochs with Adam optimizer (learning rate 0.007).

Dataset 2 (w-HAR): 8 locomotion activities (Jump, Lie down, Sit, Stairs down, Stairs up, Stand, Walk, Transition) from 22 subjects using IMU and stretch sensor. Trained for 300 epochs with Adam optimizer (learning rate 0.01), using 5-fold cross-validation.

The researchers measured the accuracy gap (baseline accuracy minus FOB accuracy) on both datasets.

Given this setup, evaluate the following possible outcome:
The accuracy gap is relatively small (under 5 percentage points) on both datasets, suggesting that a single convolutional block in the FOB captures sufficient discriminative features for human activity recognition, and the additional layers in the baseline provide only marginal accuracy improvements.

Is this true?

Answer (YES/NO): YES